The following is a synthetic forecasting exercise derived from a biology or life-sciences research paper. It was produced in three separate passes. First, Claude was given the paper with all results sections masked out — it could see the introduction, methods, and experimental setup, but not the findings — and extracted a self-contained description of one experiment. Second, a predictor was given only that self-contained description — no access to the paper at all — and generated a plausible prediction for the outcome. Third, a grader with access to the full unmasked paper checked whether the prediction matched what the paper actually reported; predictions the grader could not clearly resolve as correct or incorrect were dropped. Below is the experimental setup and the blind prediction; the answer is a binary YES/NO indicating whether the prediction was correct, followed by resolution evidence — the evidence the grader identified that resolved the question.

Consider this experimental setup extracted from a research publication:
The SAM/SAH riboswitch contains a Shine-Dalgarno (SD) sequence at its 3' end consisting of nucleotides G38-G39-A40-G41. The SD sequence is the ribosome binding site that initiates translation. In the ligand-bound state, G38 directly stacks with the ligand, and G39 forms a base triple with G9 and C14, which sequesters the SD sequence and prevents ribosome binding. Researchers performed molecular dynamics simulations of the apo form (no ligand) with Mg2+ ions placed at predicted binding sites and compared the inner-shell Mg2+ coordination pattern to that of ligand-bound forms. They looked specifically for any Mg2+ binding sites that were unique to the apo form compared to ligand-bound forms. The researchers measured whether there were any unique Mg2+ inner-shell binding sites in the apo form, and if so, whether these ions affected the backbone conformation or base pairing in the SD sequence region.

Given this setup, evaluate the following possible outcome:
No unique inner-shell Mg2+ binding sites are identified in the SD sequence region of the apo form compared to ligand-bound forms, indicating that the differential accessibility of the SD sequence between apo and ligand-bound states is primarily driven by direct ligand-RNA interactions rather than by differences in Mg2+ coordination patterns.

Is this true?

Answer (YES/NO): NO